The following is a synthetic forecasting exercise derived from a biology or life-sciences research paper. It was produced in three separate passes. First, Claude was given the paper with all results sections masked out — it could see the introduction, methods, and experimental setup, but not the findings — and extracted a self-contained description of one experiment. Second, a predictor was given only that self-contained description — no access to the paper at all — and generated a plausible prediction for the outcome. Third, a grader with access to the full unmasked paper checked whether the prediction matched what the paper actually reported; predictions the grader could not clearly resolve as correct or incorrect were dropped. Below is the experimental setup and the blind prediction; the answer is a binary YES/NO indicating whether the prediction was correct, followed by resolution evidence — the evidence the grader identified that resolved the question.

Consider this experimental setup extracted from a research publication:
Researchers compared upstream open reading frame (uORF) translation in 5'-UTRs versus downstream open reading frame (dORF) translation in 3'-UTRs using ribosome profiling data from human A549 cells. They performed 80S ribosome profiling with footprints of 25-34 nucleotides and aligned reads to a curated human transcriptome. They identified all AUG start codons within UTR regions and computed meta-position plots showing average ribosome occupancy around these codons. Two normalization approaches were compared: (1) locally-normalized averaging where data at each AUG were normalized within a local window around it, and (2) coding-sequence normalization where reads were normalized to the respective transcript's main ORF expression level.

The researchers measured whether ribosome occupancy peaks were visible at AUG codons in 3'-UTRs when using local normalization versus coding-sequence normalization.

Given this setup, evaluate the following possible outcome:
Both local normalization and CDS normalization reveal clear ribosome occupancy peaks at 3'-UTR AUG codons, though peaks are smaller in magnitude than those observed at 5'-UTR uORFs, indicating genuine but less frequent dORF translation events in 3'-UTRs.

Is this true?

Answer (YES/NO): NO